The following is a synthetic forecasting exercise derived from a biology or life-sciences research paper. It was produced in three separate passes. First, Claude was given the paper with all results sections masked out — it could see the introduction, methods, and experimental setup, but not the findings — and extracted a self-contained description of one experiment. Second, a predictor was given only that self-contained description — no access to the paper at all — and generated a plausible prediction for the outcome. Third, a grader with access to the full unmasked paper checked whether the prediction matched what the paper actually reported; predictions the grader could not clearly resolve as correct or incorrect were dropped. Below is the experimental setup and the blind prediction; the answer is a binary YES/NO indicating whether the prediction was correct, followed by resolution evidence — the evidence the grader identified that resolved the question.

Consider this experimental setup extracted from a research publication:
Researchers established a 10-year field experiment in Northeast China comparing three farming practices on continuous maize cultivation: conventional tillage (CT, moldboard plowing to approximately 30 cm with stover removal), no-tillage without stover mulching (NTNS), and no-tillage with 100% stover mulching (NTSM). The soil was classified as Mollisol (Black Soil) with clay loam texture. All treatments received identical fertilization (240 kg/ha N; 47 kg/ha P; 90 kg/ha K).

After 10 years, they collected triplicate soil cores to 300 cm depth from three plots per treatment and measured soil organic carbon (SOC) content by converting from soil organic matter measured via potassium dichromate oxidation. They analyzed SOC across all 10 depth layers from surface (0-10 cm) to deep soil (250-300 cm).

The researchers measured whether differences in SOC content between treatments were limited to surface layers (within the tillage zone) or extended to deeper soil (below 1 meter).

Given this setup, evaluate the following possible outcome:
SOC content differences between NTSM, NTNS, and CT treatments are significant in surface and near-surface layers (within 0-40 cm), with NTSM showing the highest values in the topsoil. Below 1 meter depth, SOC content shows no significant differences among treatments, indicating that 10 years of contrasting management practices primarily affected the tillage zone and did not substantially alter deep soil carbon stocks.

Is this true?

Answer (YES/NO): NO